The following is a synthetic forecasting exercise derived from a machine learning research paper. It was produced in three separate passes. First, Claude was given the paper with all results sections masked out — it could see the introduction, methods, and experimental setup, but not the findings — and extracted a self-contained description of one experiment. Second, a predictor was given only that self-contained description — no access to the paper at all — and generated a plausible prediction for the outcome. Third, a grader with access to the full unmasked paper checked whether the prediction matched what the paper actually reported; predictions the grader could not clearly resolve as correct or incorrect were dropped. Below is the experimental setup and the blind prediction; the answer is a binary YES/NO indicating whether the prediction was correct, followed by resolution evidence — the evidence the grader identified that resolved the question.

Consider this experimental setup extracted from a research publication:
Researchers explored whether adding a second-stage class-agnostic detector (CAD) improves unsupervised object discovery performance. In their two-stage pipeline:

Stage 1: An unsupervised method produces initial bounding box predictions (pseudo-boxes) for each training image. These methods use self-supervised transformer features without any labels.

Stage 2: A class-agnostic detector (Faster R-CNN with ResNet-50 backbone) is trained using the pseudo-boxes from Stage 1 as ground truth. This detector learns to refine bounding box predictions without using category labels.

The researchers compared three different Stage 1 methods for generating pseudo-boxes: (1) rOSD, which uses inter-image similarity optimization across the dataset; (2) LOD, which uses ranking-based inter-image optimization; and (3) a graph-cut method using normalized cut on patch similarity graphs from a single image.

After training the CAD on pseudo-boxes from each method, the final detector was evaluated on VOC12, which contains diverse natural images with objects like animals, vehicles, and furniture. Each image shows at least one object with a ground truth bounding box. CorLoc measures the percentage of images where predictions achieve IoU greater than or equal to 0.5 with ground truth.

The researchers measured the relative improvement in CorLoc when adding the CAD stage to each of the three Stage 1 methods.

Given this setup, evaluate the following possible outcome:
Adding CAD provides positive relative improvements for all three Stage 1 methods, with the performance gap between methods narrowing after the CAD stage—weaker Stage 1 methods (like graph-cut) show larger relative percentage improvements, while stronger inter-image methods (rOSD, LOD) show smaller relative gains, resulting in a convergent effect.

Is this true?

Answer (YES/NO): NO